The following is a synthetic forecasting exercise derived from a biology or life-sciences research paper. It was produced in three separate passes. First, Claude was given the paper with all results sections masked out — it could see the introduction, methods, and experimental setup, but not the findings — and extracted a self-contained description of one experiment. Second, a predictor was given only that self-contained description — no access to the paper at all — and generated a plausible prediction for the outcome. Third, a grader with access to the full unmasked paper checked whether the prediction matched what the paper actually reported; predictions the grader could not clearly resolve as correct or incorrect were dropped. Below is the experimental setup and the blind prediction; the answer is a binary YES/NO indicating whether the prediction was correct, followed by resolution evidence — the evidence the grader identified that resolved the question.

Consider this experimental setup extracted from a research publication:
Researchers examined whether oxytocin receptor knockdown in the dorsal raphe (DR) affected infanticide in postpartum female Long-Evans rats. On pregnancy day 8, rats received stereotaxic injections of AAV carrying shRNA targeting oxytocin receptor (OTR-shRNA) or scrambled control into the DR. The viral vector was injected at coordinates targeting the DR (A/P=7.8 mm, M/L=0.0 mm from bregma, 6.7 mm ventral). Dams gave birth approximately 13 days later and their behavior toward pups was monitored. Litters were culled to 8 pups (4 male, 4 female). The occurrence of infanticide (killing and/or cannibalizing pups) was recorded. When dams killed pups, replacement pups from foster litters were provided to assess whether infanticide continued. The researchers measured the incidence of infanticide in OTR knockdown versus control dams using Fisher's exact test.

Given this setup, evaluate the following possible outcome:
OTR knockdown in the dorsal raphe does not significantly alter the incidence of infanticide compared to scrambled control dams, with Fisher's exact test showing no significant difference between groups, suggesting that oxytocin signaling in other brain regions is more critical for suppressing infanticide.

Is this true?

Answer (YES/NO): NO